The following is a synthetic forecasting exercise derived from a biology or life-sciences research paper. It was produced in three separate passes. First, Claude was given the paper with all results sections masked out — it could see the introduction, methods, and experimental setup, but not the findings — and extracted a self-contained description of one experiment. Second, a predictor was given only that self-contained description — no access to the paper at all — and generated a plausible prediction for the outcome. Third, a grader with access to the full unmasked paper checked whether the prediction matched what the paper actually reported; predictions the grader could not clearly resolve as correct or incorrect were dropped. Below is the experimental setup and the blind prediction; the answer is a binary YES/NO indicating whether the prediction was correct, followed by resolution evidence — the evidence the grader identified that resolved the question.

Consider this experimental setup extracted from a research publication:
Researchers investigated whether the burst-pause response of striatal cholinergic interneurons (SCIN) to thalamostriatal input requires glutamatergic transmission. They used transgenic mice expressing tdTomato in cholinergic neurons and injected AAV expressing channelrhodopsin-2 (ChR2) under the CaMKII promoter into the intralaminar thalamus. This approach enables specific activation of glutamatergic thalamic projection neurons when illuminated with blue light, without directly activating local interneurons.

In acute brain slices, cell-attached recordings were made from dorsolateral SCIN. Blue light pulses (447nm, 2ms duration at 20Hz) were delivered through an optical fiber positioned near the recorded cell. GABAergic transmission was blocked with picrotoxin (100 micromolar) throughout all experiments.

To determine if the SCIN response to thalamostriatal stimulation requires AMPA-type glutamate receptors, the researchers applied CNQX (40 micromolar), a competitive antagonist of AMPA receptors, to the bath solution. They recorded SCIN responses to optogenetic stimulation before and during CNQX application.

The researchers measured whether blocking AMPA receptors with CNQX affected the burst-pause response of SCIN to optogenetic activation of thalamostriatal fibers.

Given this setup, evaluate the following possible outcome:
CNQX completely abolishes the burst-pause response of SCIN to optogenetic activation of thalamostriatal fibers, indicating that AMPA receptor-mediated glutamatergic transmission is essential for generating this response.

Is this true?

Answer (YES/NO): YES